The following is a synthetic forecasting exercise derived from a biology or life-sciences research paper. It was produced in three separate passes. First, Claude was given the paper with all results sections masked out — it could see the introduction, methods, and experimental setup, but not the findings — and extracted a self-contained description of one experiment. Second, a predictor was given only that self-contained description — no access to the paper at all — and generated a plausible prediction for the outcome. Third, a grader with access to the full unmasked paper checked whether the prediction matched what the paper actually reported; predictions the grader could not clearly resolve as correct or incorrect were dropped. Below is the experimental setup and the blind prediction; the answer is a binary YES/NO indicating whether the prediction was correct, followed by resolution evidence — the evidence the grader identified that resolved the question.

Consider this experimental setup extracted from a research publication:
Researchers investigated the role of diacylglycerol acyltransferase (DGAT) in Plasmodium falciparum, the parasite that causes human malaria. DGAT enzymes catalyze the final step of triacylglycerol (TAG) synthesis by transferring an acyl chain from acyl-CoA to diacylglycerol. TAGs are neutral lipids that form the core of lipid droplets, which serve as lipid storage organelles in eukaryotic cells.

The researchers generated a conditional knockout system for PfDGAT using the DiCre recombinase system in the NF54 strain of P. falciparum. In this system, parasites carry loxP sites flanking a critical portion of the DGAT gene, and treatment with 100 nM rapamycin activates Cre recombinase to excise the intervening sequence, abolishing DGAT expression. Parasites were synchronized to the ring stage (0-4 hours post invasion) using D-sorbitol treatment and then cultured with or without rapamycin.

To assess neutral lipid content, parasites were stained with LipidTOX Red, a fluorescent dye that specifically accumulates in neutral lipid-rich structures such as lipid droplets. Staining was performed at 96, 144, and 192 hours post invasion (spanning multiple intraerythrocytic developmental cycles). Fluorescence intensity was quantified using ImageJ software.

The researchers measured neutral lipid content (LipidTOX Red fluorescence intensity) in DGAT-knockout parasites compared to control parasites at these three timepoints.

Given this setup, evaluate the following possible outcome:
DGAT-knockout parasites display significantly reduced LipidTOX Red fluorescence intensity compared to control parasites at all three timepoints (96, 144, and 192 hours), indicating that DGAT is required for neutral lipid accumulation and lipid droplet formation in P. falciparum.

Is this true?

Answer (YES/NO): NO